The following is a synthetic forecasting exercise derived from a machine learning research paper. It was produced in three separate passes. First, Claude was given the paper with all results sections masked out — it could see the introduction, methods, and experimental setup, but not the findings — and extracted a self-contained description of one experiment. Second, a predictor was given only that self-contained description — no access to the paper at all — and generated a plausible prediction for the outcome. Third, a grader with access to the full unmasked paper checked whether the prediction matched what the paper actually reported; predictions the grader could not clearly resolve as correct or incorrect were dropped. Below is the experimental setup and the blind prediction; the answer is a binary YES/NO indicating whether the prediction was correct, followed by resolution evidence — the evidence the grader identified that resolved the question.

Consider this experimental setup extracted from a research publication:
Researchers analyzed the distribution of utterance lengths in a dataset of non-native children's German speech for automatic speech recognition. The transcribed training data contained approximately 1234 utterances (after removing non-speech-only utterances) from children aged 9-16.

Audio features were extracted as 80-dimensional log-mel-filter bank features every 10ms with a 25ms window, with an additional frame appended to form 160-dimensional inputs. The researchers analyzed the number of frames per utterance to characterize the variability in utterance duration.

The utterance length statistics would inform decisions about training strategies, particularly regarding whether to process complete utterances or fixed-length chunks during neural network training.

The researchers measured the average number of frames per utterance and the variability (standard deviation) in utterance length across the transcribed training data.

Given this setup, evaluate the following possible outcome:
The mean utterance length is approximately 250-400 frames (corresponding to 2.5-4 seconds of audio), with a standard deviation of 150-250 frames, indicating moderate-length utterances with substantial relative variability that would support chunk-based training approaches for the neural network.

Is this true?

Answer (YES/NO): NO